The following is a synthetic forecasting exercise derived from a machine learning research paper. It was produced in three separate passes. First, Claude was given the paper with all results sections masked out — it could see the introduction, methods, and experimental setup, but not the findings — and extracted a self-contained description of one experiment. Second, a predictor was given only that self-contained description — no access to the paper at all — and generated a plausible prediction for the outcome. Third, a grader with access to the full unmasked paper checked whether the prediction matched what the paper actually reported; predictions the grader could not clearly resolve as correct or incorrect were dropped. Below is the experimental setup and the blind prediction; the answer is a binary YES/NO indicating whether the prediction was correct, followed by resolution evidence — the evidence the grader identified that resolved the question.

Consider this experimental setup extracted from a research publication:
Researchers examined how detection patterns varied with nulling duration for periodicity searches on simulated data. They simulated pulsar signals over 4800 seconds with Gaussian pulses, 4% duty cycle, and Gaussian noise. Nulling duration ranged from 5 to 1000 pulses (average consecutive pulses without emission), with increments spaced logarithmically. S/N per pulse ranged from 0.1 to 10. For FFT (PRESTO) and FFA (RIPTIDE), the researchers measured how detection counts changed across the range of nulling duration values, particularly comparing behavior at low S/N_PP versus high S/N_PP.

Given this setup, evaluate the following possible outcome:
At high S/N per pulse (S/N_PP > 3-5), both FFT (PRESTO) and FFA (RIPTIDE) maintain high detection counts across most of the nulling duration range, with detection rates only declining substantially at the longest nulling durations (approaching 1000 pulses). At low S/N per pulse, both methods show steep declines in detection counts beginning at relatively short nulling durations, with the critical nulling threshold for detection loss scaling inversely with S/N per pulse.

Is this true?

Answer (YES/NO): NO